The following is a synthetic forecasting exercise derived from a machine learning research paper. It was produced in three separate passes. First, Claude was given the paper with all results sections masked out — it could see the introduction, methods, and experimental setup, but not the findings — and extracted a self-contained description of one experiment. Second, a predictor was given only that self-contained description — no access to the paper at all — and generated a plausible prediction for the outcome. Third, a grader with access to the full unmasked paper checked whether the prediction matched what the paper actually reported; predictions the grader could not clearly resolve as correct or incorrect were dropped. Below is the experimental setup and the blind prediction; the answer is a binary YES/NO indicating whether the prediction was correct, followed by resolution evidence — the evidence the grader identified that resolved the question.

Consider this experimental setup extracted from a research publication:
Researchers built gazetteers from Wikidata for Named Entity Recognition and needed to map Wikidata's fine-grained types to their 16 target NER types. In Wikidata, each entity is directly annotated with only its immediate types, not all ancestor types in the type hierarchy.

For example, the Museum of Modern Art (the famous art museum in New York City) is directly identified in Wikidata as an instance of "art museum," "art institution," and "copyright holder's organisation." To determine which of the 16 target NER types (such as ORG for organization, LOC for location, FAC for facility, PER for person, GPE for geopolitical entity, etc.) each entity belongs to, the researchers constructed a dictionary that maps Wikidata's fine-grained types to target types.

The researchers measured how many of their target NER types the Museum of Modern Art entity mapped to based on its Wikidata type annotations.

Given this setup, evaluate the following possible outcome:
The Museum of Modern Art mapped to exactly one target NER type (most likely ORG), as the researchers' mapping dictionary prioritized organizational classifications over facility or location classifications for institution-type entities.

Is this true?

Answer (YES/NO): NO